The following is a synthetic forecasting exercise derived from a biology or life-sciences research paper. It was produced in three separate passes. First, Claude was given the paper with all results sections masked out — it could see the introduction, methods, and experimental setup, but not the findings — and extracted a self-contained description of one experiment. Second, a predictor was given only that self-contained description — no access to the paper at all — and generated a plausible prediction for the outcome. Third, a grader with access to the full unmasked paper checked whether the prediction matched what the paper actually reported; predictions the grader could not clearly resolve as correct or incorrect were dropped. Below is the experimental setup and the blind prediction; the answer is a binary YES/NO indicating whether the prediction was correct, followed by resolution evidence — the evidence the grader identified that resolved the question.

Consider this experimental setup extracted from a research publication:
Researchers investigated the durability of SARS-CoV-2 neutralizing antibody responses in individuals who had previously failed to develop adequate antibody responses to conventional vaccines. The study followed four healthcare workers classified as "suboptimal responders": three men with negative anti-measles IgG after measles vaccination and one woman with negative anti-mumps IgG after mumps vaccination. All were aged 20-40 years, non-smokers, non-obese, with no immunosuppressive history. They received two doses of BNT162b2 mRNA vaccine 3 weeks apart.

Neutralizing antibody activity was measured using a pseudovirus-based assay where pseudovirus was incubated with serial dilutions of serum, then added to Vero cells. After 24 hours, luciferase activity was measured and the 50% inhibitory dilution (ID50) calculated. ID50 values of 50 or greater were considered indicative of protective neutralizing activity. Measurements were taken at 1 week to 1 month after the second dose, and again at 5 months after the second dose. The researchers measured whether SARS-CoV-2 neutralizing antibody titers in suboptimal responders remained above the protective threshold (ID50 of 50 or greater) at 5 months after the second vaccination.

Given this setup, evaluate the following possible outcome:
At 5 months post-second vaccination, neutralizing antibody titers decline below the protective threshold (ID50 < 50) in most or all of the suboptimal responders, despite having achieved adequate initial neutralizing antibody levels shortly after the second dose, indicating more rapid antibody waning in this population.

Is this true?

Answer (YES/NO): NO